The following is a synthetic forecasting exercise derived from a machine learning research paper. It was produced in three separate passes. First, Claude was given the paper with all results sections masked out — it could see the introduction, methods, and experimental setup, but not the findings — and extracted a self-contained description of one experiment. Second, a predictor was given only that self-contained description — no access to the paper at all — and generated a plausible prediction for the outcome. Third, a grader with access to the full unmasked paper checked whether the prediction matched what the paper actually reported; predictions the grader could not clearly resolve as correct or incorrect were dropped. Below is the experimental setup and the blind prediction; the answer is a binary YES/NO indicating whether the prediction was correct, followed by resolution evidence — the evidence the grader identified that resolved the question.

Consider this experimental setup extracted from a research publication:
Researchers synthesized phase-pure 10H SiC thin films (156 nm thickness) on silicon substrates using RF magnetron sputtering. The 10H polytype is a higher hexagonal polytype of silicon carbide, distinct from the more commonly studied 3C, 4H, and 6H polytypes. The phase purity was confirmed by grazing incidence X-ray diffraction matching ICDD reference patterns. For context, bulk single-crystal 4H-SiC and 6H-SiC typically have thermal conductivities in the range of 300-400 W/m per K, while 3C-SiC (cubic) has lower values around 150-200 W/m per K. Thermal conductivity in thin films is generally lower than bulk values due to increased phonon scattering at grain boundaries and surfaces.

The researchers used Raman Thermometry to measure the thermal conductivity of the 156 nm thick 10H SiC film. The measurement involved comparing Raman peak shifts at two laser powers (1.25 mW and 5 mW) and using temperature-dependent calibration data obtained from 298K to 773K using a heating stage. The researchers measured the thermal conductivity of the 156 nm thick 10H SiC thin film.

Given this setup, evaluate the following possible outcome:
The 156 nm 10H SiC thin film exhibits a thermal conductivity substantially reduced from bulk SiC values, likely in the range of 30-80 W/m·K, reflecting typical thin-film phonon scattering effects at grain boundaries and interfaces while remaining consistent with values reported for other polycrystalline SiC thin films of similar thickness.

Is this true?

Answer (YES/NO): NO